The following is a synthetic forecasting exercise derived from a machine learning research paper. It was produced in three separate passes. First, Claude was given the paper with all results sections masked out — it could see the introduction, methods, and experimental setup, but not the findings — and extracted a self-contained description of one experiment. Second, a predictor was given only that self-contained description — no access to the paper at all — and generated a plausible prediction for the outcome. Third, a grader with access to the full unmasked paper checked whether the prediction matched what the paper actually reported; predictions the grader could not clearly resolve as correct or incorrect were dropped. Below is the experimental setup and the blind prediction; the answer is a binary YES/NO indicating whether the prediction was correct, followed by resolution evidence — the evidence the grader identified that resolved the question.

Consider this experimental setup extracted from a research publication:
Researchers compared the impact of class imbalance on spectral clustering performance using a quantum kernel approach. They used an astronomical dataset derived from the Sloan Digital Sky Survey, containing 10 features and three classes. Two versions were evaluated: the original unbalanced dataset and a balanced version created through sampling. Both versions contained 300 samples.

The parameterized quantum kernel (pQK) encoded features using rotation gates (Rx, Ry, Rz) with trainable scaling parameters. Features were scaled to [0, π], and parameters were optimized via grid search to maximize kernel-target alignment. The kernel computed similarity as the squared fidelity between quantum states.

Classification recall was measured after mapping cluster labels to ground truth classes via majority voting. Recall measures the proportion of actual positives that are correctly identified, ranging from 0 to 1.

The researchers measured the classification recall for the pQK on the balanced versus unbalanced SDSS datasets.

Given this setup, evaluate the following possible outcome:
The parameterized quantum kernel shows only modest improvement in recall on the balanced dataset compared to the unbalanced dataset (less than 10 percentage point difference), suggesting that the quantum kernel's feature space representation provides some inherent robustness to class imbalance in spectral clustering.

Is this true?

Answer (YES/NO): NO